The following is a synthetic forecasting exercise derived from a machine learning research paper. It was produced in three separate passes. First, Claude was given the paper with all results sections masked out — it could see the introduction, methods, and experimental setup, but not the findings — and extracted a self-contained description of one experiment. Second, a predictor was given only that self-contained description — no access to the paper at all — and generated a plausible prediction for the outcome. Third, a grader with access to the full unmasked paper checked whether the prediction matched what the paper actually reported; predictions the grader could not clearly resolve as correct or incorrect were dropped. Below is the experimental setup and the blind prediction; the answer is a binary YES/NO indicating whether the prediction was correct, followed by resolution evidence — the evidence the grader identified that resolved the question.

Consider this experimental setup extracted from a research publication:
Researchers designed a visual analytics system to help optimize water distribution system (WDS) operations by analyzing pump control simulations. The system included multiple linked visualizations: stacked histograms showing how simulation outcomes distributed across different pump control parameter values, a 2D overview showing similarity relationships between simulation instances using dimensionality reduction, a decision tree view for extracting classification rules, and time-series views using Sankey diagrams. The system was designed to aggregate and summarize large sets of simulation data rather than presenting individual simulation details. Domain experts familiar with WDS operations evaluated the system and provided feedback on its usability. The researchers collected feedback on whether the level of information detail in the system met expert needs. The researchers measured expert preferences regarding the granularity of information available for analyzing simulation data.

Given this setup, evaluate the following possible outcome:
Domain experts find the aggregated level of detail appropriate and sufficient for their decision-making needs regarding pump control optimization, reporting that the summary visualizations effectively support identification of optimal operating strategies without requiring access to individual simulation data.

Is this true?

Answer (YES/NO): NO